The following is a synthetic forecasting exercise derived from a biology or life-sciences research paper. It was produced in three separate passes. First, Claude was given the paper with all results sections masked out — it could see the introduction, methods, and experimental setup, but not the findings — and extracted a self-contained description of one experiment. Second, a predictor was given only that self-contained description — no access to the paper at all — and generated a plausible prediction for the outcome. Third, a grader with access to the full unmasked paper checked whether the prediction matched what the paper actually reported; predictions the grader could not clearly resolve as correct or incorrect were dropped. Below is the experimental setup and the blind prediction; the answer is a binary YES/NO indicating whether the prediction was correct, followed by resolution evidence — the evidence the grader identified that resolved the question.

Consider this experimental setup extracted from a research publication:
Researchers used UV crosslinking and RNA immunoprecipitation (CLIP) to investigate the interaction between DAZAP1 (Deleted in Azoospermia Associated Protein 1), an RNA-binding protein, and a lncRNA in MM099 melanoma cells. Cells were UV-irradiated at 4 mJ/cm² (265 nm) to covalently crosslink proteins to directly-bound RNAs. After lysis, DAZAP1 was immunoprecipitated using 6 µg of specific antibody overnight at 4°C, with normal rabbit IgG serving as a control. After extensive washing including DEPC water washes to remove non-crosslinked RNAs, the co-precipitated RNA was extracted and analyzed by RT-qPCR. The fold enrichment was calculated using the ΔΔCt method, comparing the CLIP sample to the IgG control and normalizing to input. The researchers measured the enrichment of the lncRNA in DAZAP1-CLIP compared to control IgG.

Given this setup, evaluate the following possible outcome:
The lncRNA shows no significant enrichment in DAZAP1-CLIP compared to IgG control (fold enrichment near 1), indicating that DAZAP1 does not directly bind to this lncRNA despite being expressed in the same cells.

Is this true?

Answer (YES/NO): NO